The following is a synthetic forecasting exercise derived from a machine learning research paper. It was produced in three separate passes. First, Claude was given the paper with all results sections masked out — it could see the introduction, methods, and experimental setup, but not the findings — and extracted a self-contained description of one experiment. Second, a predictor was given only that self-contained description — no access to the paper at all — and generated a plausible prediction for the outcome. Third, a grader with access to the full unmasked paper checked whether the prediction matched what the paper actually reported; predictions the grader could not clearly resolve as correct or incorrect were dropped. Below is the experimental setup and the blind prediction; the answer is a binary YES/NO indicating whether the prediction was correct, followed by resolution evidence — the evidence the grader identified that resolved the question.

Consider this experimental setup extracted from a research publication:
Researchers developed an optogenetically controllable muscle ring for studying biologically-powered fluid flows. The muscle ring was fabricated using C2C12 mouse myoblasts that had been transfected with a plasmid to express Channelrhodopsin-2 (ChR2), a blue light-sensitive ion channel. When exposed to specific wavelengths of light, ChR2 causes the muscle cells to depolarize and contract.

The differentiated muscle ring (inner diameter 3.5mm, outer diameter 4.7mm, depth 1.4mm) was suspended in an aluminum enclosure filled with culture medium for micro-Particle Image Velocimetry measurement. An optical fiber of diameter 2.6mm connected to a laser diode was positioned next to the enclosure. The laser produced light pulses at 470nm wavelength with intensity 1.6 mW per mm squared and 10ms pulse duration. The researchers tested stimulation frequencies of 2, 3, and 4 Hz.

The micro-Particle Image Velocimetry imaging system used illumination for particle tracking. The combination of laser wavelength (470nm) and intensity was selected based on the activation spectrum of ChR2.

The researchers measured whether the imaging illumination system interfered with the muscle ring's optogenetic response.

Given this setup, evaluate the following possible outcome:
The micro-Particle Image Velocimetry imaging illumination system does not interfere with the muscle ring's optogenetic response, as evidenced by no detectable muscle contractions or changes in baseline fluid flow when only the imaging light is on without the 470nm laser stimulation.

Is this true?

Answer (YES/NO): YES